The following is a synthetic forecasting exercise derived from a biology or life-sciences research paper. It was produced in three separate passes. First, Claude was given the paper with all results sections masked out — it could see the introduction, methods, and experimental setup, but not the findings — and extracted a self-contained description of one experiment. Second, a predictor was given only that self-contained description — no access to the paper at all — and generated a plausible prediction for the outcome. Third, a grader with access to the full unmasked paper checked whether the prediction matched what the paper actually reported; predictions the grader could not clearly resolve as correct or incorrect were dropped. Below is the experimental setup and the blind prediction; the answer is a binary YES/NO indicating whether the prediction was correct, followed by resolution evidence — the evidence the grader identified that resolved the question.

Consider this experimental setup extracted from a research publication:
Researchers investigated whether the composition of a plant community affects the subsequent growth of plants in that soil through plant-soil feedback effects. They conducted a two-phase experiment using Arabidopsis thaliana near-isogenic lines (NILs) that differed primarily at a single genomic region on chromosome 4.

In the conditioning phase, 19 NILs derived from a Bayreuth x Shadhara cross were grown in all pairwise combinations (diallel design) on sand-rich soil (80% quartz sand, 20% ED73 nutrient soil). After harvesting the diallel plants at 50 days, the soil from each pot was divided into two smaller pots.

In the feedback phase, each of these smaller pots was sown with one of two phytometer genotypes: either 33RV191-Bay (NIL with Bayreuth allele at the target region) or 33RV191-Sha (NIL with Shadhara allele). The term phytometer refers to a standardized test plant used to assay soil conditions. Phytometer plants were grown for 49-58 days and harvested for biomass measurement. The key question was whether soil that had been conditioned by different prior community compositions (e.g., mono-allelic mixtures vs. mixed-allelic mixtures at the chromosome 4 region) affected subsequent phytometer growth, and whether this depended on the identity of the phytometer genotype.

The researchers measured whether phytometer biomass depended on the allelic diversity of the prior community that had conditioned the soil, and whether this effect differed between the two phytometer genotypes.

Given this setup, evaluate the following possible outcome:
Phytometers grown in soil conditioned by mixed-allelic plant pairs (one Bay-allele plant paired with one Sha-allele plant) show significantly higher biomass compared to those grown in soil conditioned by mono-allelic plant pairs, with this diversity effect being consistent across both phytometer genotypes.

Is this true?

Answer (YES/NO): NO